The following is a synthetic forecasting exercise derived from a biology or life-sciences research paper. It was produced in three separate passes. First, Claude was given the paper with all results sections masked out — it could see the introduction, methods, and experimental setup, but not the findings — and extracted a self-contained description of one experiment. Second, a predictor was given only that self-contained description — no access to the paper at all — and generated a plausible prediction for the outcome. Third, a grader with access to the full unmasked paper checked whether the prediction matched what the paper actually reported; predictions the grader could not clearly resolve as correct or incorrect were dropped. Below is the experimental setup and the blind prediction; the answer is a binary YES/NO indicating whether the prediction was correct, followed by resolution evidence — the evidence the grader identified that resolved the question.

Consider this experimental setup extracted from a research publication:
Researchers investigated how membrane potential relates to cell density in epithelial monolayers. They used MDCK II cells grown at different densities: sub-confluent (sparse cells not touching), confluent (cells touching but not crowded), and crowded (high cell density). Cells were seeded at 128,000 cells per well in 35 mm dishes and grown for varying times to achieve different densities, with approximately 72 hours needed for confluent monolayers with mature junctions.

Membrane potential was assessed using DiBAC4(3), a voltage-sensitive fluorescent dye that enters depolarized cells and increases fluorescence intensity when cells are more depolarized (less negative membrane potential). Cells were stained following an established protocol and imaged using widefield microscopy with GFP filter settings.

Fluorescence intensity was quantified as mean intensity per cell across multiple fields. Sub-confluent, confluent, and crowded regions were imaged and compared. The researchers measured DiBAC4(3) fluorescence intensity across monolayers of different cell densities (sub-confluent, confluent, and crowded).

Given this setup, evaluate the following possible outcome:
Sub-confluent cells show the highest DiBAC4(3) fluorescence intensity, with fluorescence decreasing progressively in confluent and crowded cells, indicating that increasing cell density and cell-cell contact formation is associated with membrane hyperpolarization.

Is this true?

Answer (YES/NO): NO